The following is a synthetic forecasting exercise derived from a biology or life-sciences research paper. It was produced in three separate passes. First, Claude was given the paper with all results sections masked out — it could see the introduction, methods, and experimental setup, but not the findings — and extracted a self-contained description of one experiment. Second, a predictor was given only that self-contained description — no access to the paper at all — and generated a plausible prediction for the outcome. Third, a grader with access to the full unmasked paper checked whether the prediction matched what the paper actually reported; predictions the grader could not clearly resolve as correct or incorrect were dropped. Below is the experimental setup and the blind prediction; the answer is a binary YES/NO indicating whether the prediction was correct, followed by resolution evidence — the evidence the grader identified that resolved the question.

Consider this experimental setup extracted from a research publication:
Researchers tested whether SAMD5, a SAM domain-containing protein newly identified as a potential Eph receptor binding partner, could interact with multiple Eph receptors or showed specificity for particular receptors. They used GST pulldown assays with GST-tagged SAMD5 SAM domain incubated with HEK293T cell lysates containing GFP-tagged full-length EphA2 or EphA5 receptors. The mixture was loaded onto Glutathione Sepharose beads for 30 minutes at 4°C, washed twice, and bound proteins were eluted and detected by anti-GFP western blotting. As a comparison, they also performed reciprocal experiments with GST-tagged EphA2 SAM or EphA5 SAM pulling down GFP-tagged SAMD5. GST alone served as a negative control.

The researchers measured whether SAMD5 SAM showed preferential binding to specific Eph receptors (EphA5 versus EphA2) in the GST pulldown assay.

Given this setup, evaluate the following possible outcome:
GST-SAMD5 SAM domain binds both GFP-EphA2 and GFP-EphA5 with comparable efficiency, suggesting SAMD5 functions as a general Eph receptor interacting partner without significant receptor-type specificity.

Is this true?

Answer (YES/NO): NO